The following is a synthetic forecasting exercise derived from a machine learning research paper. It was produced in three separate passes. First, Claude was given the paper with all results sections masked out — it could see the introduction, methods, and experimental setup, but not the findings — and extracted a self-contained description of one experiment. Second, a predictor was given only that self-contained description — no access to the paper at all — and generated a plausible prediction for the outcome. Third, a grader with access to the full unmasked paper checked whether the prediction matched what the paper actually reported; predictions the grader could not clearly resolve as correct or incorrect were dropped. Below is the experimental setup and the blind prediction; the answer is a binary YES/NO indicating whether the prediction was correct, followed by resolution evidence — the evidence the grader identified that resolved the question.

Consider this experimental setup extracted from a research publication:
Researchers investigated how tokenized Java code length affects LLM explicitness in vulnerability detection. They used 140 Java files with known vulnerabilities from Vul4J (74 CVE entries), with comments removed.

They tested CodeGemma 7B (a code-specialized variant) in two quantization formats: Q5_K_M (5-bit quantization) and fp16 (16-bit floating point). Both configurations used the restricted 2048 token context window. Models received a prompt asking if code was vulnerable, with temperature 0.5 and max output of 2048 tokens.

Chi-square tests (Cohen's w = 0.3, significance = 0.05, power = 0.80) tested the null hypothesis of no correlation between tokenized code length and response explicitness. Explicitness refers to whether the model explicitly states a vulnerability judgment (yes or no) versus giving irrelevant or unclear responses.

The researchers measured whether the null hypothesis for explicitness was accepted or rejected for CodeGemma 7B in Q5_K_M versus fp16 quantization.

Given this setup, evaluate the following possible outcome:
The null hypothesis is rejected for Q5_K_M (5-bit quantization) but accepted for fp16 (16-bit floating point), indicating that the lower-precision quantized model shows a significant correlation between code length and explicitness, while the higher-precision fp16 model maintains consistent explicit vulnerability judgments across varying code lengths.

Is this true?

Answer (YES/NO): NO